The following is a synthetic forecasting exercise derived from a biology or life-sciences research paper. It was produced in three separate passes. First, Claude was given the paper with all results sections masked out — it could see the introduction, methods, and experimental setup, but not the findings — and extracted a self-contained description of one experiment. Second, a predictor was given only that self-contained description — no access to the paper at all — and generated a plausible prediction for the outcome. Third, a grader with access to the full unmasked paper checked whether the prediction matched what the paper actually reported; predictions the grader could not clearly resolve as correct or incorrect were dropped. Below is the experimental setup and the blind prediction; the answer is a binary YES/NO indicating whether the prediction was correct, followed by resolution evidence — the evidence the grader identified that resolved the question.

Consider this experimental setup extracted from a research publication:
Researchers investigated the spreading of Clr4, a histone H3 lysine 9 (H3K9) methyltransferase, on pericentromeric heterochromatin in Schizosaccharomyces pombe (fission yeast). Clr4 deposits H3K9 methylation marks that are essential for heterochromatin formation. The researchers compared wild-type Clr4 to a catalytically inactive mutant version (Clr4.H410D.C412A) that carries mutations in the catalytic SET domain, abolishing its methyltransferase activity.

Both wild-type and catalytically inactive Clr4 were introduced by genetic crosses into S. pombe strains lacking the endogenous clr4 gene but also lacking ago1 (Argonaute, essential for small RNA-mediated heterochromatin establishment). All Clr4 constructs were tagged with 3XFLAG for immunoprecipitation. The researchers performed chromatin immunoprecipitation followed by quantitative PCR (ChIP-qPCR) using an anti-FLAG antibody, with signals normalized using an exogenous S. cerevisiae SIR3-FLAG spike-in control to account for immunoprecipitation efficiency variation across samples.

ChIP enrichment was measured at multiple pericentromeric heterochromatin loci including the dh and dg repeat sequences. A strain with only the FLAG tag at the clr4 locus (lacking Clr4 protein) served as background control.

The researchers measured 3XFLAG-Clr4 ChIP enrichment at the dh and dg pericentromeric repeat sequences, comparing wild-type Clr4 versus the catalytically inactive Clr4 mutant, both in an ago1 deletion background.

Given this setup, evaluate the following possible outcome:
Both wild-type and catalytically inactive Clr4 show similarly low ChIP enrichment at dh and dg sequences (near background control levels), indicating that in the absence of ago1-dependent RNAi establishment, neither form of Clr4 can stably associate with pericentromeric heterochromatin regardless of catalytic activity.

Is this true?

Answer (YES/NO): NO